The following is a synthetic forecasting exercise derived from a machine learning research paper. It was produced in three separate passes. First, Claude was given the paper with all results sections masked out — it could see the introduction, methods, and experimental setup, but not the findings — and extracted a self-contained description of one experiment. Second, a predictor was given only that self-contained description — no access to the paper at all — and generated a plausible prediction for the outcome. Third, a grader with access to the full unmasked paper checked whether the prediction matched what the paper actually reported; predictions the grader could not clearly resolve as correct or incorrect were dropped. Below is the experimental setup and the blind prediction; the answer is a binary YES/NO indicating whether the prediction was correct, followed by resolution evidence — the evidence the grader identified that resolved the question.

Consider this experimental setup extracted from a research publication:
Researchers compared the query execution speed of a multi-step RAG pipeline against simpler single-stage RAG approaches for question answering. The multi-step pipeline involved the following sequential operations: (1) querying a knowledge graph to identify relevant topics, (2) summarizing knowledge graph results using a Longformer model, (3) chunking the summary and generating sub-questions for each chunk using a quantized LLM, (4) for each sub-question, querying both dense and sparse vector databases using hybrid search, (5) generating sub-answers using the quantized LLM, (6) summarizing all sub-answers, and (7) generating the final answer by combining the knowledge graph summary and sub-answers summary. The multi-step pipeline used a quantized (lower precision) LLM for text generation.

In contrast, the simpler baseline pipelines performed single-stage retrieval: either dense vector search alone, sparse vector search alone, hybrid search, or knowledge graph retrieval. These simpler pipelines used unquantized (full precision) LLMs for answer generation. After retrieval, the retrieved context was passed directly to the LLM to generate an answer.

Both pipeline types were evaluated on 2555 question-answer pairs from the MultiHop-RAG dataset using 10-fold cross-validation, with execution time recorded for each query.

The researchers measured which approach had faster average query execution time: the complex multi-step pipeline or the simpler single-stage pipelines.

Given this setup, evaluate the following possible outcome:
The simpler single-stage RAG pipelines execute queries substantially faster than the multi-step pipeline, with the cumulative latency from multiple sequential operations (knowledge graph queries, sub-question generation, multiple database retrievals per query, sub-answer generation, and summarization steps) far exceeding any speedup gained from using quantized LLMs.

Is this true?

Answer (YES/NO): NO